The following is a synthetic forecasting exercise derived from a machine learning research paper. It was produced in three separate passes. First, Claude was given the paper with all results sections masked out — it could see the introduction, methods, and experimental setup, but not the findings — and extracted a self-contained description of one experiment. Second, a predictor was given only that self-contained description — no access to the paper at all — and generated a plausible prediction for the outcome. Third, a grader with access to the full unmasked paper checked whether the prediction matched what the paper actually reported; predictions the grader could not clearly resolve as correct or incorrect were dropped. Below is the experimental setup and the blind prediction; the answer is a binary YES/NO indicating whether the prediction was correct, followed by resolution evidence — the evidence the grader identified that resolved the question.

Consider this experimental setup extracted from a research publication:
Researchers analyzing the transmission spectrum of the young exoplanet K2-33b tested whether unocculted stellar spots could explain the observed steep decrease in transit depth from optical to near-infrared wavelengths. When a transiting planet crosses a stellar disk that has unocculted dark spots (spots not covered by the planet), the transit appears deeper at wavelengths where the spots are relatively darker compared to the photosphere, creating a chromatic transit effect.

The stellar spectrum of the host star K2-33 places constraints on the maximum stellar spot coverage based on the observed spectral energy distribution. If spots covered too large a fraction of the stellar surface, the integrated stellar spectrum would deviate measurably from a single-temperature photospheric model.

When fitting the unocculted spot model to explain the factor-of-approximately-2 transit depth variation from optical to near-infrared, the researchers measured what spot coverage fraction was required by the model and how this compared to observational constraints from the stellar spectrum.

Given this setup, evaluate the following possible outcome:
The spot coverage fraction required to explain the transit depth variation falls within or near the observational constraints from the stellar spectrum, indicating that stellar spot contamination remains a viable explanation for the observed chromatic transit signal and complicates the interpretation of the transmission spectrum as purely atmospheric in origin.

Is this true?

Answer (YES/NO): NO